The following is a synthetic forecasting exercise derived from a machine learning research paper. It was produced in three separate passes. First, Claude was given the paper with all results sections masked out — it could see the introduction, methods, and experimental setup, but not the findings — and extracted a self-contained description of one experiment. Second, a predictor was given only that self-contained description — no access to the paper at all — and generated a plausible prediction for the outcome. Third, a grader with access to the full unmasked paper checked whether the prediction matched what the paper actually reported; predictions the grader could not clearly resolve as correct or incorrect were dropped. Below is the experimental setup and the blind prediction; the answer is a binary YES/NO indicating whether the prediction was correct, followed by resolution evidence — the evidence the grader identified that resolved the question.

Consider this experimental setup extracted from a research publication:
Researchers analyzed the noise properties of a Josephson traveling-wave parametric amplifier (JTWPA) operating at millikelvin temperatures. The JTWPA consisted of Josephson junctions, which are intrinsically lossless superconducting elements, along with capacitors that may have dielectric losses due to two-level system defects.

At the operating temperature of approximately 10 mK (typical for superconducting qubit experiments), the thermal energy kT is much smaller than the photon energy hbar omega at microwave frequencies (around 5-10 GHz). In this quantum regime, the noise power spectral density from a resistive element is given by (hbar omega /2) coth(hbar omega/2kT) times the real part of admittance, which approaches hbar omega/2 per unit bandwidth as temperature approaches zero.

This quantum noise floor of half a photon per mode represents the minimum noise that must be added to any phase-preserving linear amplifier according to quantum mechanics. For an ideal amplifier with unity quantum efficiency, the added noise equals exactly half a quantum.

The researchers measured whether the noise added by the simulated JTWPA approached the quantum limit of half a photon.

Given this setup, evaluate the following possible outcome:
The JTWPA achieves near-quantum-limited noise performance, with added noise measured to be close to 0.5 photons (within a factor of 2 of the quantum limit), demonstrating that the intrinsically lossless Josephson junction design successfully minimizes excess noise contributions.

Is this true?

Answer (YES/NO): NO